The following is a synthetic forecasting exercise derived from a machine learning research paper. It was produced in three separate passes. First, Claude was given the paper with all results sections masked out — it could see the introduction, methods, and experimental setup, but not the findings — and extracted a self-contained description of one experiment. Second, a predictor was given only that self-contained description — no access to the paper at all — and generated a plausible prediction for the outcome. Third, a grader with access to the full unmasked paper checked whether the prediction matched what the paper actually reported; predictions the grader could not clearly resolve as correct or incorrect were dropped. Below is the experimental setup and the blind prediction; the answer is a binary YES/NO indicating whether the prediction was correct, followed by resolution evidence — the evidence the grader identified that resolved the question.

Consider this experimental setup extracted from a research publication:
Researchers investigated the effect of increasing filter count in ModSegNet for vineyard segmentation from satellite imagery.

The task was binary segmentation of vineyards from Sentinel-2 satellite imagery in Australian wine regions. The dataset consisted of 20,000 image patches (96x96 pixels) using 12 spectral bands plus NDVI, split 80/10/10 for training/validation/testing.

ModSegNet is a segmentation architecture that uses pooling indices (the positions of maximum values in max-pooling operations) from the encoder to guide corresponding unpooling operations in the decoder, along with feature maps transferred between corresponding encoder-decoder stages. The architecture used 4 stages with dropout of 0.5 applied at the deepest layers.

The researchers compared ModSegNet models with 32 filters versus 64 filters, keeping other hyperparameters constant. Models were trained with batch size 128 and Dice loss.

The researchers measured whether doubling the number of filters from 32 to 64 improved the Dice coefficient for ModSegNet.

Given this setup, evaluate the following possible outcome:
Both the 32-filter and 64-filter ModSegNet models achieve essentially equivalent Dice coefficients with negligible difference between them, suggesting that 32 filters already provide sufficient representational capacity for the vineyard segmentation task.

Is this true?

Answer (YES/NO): NO